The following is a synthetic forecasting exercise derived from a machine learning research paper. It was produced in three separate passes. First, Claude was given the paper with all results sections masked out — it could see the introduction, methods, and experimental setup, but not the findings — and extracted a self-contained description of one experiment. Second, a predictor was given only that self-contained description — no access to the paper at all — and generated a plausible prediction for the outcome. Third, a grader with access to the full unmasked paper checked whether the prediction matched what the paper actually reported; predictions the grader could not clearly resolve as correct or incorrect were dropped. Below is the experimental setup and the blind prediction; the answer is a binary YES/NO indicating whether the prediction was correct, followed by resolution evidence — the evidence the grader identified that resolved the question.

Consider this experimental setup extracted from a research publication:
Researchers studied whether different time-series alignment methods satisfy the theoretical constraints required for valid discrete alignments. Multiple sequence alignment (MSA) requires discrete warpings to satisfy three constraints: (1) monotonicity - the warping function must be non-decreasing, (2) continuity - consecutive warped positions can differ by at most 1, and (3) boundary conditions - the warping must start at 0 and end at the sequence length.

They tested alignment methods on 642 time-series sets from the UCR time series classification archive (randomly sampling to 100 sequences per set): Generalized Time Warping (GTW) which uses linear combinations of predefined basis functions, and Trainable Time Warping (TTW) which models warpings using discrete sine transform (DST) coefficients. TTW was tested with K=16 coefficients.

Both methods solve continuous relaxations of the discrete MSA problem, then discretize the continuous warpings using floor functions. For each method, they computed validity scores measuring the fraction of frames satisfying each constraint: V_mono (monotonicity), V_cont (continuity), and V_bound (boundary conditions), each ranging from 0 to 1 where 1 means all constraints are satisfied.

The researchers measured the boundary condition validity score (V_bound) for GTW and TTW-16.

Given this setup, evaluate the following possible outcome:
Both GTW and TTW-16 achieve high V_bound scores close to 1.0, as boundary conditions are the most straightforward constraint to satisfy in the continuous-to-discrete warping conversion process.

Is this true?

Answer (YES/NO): NO